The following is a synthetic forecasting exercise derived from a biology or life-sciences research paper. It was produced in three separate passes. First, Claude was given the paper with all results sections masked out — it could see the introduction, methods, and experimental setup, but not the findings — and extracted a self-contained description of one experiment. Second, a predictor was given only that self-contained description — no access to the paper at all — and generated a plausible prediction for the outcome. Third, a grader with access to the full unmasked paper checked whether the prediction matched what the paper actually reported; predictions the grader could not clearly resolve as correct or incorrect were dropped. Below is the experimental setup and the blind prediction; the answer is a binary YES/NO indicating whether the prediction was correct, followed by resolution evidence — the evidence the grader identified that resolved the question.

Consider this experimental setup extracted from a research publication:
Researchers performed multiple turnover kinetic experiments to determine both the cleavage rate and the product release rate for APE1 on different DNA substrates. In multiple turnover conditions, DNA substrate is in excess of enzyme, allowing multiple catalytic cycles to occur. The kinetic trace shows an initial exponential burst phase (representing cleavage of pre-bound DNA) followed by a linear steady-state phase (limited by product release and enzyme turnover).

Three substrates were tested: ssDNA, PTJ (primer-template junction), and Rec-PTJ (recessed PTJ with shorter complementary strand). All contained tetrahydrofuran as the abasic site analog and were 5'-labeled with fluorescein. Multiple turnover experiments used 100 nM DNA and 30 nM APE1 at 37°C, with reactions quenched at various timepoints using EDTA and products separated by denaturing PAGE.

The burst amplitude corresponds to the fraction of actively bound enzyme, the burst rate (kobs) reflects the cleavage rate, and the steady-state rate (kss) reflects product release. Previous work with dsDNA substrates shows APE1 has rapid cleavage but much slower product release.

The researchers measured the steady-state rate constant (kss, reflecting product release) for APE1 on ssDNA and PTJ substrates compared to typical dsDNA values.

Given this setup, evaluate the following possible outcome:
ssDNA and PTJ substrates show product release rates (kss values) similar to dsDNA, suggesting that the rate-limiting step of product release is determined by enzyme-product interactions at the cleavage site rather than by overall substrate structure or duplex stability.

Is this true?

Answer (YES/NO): NO